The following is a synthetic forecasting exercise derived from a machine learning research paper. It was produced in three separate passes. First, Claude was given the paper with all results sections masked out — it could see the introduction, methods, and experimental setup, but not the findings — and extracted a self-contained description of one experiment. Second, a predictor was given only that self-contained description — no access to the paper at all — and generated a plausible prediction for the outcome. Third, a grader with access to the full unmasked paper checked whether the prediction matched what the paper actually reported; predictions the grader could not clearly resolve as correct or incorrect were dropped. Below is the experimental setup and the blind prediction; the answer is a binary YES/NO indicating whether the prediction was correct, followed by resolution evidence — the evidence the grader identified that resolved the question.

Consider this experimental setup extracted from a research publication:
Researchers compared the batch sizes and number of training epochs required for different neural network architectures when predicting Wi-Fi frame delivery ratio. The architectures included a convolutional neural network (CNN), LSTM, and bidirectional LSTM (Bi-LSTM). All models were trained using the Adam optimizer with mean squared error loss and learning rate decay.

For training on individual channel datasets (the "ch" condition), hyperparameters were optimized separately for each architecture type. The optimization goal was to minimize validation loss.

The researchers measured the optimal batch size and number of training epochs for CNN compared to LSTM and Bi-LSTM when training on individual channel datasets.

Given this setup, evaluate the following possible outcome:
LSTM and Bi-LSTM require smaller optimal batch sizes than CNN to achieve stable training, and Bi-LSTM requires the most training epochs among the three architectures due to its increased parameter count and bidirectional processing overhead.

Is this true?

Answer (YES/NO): NO